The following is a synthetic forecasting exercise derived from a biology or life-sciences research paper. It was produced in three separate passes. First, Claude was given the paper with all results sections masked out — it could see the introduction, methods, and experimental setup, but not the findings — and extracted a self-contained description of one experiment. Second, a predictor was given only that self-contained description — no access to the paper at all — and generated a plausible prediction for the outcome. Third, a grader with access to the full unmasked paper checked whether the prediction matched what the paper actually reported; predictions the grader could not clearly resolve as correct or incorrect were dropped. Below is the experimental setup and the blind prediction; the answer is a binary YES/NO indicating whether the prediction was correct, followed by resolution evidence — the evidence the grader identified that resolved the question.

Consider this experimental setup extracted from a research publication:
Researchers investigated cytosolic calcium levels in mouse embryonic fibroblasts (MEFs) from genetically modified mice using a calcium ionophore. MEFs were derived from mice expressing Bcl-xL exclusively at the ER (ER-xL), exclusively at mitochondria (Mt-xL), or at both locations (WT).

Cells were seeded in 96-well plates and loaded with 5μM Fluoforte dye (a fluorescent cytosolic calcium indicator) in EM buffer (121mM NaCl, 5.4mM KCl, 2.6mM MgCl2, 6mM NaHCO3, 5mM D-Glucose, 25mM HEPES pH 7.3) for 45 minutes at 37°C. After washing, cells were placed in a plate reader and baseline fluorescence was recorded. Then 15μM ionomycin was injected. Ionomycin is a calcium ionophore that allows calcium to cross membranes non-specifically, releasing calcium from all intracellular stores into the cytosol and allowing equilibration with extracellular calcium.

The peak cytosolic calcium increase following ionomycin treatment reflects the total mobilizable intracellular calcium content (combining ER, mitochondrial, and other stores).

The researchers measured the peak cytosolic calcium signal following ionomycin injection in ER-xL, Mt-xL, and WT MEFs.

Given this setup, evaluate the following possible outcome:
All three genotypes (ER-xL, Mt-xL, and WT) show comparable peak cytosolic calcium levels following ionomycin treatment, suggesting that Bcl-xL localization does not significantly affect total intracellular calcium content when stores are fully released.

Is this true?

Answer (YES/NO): NO